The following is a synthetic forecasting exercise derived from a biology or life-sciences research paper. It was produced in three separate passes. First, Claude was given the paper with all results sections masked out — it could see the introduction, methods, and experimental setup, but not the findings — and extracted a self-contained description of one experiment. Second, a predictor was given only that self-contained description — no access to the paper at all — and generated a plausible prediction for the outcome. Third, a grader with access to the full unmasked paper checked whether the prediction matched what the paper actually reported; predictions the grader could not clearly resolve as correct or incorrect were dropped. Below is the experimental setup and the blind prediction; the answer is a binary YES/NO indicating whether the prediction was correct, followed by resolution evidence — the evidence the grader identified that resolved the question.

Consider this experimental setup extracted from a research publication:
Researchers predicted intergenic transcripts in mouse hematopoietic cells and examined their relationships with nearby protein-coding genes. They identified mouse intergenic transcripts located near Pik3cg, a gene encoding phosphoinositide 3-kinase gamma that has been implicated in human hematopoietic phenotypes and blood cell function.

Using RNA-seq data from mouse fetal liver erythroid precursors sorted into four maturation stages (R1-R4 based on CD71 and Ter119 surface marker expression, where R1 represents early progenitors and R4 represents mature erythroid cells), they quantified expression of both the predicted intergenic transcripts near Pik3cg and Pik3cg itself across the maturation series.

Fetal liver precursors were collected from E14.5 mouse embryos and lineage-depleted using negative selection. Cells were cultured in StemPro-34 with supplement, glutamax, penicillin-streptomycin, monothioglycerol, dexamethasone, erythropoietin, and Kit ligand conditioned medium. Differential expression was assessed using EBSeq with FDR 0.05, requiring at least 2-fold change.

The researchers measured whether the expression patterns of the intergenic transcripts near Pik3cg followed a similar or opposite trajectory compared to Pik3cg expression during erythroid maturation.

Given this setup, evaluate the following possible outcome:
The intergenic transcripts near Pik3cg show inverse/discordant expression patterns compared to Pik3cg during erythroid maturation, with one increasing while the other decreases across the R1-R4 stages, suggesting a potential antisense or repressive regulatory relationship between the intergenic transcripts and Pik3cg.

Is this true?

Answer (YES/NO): NO